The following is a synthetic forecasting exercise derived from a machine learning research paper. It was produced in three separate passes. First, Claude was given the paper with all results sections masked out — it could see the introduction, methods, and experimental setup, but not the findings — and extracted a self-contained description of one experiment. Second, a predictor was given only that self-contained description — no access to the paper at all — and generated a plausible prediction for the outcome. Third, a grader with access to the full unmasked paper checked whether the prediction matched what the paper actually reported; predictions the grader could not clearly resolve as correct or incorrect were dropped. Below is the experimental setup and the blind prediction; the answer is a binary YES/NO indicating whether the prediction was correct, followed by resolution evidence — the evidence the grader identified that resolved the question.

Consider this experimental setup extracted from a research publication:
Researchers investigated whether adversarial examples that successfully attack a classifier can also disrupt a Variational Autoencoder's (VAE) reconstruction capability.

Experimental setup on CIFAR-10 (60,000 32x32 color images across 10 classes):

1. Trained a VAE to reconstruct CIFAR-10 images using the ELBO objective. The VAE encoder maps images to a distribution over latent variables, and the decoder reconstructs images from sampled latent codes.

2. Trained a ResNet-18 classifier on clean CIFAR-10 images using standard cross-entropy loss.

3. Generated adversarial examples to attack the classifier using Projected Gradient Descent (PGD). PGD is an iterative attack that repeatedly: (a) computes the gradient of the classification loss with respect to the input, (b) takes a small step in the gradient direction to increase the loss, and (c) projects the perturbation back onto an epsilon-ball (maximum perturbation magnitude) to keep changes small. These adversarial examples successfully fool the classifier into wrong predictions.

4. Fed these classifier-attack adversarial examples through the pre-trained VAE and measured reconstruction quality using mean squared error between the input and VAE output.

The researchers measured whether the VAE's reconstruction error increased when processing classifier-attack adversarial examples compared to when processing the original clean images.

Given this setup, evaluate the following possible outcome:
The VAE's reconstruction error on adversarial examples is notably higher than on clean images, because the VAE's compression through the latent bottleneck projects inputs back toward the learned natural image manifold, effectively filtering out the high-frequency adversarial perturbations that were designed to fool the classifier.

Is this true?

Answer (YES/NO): NO